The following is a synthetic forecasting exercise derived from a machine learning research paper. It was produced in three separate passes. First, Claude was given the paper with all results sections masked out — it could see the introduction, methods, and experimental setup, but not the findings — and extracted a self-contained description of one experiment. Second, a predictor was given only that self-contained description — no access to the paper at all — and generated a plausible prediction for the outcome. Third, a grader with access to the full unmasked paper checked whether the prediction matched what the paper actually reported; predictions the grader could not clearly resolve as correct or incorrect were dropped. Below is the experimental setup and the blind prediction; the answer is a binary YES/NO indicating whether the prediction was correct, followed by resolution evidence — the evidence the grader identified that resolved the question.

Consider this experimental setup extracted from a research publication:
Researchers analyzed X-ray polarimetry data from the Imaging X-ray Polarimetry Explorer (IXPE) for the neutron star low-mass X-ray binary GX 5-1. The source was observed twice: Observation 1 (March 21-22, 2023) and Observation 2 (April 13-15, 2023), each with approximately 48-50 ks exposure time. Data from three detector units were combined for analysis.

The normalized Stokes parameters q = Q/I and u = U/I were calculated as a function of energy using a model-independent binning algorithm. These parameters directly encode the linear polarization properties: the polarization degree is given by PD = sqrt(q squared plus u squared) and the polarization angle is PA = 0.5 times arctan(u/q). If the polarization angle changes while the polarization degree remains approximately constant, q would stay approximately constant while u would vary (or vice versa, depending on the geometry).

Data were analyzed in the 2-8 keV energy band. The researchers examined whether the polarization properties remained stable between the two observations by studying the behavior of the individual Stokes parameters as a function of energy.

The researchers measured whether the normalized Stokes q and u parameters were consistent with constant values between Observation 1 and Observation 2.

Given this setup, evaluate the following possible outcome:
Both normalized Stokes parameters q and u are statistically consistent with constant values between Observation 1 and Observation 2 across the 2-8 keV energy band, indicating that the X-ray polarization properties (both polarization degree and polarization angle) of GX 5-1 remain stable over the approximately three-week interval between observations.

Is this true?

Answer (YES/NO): NO